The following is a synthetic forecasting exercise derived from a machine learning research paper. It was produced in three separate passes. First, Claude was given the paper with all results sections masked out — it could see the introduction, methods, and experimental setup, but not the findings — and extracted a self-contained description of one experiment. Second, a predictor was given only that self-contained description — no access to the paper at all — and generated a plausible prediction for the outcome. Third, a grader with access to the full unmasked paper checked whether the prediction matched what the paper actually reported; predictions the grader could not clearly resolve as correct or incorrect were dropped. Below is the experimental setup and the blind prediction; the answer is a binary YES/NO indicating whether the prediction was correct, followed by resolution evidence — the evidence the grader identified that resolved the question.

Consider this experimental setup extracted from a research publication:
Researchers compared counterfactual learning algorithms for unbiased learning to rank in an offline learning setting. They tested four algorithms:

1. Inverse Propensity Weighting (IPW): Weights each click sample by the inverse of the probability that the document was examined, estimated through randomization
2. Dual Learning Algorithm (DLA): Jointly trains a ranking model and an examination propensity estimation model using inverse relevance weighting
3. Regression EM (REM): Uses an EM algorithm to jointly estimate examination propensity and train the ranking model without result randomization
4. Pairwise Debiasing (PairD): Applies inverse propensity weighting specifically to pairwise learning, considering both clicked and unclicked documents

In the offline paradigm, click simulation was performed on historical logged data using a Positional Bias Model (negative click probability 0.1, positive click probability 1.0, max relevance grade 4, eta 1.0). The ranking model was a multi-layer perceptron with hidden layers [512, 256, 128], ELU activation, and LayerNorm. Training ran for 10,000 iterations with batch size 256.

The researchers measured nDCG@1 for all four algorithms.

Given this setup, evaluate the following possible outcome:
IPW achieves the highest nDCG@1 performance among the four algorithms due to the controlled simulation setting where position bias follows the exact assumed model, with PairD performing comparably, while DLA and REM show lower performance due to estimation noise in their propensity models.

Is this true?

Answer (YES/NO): NO